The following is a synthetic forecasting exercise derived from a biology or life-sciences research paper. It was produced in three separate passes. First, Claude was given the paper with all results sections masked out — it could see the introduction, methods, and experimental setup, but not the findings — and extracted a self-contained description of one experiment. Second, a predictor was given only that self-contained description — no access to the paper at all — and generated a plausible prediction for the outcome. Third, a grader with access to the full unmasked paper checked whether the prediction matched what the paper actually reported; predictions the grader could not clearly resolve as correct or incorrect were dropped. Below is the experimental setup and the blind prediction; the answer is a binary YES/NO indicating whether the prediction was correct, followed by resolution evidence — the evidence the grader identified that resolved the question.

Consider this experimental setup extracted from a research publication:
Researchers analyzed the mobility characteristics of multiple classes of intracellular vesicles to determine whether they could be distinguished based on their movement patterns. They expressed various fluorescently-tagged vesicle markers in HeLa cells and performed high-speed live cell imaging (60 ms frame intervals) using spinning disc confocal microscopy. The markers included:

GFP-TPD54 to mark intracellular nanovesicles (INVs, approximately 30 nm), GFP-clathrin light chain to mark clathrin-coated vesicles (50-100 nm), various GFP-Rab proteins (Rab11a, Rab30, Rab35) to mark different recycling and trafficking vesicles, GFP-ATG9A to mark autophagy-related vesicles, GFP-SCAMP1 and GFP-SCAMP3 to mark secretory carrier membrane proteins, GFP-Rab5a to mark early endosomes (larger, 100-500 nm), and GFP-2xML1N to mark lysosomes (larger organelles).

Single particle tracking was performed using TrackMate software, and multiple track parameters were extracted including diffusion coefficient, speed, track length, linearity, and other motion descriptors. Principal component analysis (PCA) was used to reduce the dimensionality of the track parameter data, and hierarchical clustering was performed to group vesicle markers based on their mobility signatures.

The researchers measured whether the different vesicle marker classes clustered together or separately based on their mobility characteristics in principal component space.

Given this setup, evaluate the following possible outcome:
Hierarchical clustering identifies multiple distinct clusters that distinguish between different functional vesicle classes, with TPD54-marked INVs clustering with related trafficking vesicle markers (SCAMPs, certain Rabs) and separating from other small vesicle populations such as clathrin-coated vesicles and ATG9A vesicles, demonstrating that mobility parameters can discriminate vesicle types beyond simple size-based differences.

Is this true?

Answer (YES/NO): NO